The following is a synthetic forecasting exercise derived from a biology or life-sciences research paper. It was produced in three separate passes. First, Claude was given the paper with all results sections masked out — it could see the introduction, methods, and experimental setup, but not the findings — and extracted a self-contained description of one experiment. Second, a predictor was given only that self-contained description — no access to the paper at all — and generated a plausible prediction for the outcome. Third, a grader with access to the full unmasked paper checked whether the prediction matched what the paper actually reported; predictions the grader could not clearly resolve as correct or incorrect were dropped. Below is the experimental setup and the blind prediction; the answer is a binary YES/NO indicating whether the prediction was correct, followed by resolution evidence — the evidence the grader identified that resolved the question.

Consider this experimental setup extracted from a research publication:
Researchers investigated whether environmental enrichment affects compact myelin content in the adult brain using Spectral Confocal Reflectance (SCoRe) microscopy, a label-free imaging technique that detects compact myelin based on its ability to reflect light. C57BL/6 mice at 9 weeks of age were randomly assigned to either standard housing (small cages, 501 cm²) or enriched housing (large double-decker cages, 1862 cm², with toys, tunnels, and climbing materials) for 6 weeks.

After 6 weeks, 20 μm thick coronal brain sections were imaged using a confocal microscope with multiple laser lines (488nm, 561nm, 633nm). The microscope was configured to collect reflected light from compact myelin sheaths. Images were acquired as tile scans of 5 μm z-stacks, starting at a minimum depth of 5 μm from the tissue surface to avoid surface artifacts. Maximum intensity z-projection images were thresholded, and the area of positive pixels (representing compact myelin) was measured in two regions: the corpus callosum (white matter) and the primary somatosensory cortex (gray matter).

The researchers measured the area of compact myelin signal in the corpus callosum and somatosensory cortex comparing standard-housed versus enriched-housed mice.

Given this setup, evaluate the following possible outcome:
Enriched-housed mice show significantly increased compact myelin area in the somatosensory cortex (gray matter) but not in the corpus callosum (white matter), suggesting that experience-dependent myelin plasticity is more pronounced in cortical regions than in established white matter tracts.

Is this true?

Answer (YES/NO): NO